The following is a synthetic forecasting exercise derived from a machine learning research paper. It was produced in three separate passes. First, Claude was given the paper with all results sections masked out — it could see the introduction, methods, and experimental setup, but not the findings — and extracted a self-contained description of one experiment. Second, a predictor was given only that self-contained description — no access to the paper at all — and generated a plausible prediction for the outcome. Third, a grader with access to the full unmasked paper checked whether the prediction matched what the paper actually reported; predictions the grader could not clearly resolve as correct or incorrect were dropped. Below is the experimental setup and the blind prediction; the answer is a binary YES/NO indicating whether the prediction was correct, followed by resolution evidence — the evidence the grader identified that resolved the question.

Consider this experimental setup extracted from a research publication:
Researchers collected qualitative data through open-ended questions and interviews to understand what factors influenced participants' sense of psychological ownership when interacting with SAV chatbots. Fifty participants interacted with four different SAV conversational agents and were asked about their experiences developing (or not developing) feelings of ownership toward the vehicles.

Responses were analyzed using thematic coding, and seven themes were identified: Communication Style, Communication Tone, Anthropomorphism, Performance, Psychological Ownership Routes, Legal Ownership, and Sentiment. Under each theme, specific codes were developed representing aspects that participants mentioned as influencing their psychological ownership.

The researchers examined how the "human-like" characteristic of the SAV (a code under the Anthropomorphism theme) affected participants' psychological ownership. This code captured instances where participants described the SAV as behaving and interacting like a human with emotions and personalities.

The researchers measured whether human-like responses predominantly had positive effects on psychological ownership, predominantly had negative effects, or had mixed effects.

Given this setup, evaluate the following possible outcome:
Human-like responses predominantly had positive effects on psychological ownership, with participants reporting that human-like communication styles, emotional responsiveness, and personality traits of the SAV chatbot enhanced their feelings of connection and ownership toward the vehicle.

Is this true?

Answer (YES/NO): NO